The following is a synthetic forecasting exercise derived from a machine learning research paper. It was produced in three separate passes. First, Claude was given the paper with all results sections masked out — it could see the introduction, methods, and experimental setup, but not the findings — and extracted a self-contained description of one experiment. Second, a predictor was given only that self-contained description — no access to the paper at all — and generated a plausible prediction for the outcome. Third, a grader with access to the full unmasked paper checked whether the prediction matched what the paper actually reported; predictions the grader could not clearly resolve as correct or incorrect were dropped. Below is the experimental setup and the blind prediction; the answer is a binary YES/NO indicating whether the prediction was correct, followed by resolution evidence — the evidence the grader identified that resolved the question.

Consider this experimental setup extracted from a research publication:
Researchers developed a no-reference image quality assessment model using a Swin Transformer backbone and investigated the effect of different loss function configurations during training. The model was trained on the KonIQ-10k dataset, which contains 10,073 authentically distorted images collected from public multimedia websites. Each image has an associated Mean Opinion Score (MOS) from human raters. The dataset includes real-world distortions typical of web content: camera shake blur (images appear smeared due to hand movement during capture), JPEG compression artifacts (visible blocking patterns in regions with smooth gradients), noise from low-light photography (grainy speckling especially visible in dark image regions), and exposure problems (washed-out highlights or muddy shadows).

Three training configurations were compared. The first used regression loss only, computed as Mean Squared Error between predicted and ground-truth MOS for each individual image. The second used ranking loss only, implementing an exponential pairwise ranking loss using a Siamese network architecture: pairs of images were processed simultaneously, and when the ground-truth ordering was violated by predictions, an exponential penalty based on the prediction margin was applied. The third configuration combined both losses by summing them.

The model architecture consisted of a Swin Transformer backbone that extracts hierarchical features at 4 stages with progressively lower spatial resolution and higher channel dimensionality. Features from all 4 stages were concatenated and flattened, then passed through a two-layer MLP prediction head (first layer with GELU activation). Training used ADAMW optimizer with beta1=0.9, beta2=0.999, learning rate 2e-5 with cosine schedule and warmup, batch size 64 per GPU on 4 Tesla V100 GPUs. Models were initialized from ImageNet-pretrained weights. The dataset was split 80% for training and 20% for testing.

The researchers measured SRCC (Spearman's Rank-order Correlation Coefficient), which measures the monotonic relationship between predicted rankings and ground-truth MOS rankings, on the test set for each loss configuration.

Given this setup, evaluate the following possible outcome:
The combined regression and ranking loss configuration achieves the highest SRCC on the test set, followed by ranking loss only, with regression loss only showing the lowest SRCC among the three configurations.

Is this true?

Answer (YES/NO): YES